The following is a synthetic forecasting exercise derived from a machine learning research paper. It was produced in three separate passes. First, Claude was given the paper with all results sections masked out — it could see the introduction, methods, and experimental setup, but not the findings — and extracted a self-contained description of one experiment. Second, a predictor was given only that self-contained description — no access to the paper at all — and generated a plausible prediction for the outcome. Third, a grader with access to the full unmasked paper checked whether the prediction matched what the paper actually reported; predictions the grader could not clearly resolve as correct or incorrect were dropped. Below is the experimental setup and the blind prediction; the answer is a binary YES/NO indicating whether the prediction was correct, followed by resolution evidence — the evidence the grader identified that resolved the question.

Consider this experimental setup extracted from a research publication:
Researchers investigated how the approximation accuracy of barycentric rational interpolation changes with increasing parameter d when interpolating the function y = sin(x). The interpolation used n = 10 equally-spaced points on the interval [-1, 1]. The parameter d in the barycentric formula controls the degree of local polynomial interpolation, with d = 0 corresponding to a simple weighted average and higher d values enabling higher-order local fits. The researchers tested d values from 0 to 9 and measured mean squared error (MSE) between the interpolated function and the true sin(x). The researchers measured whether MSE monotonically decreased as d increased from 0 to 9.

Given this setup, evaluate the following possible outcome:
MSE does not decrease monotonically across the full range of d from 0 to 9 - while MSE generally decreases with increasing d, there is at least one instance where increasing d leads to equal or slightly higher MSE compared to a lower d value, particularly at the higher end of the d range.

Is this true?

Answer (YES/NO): YES